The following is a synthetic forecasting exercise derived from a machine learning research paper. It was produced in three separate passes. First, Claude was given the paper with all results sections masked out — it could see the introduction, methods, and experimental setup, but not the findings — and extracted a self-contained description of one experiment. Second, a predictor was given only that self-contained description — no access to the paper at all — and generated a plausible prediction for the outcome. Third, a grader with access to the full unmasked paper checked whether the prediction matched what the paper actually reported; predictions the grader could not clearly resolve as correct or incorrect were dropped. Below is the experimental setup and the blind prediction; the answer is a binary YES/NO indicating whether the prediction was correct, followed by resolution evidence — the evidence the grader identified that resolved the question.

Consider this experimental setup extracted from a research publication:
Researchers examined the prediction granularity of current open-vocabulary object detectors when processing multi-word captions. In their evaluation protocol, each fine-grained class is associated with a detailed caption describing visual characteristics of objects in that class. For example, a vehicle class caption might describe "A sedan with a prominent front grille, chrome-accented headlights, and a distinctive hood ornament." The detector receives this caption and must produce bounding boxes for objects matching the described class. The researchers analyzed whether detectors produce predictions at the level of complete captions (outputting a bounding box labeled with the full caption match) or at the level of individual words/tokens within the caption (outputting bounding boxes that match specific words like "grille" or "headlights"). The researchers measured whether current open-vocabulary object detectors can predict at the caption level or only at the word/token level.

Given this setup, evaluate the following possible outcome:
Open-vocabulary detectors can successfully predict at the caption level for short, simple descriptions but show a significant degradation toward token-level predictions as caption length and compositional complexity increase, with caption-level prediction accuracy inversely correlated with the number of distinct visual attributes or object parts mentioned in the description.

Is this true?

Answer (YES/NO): NO